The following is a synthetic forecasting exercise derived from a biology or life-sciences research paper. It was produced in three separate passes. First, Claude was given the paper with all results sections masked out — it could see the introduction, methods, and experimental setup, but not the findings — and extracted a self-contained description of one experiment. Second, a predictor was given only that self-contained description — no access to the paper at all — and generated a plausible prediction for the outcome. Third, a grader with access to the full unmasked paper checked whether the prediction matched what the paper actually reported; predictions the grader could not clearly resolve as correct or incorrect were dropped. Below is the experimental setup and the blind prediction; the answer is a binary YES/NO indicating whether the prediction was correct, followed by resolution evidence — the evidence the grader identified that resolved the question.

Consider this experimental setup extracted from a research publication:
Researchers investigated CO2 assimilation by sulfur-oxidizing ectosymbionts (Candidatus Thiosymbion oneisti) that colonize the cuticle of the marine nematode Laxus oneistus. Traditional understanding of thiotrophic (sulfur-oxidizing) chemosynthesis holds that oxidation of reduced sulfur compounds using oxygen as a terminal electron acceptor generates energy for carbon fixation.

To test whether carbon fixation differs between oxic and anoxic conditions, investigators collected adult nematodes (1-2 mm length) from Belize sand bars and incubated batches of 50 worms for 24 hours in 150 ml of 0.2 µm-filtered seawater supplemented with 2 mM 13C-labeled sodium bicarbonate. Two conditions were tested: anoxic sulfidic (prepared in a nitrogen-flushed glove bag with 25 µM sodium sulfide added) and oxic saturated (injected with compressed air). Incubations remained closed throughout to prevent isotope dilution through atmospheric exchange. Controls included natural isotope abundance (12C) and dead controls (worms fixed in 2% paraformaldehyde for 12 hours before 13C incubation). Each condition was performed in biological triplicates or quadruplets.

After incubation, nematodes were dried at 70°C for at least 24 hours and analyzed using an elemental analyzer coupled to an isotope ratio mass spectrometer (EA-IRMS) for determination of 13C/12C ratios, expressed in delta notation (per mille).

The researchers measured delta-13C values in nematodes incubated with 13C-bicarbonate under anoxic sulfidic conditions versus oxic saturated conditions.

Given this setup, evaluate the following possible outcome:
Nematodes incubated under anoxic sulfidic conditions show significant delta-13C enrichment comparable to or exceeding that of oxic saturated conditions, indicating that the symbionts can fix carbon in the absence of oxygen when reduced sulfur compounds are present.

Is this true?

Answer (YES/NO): YES